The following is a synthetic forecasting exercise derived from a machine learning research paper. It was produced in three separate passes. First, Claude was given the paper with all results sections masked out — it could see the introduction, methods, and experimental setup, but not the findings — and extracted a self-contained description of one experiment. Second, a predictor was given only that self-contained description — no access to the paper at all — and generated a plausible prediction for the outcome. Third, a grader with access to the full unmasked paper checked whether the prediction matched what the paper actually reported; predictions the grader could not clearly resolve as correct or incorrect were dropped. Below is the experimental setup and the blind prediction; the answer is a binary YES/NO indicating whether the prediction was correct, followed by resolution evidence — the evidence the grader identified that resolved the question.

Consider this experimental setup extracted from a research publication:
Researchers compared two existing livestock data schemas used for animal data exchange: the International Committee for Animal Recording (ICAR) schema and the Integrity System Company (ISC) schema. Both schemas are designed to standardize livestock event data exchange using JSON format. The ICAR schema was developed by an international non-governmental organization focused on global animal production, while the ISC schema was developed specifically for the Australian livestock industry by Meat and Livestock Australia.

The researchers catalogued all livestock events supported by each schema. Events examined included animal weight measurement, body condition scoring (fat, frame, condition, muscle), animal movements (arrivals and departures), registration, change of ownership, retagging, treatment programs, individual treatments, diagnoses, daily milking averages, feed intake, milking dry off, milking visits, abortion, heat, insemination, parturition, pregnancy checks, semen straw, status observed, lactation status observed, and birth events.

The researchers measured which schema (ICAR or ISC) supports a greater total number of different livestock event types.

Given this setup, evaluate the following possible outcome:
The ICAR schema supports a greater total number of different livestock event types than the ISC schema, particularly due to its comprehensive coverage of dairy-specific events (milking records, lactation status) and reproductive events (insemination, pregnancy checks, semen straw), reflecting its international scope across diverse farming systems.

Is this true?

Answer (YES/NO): YES